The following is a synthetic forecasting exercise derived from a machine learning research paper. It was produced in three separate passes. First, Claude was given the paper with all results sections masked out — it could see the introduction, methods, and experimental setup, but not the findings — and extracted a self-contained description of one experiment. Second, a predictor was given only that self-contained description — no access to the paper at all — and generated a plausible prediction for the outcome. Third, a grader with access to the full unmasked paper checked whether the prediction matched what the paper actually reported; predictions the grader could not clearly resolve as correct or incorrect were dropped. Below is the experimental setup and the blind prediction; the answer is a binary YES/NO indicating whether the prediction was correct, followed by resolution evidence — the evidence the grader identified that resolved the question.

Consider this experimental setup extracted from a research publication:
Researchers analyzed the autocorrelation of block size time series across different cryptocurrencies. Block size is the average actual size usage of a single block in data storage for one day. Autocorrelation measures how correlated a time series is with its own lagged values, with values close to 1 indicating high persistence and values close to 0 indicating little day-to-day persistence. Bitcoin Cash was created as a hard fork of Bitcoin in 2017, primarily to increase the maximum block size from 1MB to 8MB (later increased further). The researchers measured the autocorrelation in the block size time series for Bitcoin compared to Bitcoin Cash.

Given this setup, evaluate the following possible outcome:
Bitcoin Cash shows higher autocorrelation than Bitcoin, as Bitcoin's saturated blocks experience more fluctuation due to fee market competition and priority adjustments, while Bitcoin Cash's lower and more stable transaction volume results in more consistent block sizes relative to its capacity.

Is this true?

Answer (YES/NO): NO